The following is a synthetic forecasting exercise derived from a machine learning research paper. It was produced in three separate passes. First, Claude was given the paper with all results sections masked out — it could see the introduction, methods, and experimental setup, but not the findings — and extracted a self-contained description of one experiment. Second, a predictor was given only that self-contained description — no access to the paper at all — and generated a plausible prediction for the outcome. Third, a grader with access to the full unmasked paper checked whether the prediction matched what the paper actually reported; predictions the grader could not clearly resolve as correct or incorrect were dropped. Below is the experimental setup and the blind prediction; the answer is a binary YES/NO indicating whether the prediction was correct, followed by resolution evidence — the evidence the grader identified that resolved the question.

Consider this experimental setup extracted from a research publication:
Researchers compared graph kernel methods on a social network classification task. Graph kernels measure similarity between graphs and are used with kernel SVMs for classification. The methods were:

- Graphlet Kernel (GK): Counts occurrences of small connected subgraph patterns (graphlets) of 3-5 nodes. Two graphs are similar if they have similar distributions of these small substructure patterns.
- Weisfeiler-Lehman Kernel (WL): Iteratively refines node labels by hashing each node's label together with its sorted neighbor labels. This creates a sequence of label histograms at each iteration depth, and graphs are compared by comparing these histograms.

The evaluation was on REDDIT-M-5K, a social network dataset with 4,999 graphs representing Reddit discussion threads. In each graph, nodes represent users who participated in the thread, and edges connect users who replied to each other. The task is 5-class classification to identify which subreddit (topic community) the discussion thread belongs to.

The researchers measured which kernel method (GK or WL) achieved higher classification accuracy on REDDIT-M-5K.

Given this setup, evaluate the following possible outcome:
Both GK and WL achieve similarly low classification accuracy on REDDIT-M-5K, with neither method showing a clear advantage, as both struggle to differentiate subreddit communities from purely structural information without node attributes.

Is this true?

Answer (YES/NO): NO